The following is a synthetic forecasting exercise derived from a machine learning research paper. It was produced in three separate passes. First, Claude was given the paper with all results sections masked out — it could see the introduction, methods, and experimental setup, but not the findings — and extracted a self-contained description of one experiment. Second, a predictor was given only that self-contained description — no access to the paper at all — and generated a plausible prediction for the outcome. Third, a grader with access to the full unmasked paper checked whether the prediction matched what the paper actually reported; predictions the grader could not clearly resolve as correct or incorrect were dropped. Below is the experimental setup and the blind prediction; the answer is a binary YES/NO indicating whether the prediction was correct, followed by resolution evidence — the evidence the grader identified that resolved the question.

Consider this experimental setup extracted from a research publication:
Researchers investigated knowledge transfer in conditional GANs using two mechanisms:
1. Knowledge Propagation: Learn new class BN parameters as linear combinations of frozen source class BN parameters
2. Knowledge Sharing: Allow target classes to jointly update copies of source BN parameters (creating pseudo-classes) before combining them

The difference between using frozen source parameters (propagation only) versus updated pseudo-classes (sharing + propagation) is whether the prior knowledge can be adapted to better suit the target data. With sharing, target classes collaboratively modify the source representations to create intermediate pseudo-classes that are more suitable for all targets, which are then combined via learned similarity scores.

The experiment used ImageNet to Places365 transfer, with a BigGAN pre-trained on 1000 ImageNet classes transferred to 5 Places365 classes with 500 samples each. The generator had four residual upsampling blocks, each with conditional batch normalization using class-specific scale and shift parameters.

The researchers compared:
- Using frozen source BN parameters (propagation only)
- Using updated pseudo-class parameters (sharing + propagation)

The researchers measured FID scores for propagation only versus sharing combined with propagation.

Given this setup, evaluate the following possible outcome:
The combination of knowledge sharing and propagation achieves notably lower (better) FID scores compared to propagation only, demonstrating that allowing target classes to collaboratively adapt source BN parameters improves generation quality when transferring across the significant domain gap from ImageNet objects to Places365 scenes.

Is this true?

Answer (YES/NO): YES